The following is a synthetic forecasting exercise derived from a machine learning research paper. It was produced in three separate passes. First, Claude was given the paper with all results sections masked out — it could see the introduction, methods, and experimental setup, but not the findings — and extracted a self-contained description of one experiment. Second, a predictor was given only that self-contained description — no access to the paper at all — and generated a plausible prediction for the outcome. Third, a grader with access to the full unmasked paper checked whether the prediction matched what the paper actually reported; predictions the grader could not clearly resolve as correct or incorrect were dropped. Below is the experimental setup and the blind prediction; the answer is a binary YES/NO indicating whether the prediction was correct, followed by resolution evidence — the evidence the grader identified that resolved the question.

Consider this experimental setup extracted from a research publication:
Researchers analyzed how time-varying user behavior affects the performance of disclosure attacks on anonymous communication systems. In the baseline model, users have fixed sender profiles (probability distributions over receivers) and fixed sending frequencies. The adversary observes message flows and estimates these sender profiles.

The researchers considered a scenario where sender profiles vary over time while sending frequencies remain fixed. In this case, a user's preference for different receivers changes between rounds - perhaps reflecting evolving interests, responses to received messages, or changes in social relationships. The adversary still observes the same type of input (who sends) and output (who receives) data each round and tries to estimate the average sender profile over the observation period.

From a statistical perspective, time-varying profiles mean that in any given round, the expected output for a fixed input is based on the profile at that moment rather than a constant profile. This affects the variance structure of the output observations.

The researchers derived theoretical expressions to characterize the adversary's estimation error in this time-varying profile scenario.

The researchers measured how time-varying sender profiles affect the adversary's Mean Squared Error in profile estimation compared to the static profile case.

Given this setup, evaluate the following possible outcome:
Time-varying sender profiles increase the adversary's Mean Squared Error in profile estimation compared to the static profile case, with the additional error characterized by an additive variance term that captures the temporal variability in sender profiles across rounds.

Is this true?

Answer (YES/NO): NO